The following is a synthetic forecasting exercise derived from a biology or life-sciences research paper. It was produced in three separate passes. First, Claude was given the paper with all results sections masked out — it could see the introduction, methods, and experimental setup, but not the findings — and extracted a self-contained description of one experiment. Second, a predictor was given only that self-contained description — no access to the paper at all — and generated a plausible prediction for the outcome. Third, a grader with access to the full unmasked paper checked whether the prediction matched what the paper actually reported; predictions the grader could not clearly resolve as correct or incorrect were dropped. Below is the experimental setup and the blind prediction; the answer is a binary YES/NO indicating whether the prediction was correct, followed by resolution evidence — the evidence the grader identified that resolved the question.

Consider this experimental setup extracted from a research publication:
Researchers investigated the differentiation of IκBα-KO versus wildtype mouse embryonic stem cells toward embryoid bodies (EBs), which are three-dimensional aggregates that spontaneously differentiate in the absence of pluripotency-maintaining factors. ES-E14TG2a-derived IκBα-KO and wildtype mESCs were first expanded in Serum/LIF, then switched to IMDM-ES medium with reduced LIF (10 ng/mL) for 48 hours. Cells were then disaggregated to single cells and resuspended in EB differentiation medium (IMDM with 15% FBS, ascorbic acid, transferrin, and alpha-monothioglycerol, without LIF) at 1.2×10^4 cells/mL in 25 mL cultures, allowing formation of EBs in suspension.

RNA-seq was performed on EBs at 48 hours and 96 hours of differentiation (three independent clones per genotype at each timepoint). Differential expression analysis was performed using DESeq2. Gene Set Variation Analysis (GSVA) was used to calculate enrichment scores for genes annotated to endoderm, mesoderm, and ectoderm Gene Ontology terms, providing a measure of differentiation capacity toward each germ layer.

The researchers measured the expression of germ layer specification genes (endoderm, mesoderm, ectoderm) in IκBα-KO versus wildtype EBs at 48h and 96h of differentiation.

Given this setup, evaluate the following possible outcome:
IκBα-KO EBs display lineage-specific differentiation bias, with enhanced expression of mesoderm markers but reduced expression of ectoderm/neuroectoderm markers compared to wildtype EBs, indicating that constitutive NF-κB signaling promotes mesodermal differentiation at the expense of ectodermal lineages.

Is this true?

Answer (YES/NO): NO